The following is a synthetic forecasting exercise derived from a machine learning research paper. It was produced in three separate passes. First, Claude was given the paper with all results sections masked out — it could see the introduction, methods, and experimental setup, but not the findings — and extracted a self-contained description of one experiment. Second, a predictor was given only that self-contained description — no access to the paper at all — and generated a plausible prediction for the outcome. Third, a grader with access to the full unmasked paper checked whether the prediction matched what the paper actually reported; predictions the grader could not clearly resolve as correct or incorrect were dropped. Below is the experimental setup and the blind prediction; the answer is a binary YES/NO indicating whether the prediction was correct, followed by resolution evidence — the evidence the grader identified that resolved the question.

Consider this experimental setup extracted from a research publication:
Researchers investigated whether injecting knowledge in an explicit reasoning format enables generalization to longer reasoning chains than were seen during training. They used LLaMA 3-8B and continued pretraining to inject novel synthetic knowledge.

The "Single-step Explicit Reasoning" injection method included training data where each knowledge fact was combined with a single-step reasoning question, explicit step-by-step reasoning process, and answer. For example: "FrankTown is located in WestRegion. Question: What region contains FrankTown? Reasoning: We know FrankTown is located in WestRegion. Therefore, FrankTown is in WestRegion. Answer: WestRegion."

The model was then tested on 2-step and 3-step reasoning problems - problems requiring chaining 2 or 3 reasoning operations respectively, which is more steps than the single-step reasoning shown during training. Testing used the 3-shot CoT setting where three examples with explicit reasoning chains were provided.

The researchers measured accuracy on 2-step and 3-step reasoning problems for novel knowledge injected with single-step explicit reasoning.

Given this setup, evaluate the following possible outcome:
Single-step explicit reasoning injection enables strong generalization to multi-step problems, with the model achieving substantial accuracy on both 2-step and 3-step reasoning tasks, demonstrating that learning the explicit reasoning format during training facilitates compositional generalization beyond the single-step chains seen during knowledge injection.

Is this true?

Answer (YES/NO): YES